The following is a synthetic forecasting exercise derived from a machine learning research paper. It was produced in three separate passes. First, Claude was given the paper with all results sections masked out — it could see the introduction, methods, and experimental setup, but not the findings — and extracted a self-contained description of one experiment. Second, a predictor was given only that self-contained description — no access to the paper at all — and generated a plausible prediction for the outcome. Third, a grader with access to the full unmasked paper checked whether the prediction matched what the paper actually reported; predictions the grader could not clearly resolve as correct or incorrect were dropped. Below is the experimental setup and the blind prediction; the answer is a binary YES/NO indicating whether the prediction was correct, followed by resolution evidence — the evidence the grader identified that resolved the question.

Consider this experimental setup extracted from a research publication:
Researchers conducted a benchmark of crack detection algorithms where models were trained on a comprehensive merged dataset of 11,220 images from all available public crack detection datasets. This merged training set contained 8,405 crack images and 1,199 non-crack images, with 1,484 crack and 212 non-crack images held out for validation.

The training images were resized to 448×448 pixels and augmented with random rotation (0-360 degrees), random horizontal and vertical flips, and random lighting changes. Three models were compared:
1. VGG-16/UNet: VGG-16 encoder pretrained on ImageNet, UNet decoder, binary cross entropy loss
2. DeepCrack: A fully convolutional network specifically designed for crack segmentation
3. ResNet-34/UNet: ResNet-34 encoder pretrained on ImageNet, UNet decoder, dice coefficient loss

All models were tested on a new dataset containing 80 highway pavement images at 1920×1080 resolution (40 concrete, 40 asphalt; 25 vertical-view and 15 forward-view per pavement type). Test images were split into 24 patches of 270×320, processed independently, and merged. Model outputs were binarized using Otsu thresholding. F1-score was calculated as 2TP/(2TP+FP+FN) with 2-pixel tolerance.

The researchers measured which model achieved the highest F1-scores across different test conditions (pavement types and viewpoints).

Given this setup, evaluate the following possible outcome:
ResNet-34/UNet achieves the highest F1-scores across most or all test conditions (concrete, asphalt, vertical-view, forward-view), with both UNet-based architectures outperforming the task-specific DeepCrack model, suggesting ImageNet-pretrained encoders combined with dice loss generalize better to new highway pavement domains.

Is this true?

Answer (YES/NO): NO